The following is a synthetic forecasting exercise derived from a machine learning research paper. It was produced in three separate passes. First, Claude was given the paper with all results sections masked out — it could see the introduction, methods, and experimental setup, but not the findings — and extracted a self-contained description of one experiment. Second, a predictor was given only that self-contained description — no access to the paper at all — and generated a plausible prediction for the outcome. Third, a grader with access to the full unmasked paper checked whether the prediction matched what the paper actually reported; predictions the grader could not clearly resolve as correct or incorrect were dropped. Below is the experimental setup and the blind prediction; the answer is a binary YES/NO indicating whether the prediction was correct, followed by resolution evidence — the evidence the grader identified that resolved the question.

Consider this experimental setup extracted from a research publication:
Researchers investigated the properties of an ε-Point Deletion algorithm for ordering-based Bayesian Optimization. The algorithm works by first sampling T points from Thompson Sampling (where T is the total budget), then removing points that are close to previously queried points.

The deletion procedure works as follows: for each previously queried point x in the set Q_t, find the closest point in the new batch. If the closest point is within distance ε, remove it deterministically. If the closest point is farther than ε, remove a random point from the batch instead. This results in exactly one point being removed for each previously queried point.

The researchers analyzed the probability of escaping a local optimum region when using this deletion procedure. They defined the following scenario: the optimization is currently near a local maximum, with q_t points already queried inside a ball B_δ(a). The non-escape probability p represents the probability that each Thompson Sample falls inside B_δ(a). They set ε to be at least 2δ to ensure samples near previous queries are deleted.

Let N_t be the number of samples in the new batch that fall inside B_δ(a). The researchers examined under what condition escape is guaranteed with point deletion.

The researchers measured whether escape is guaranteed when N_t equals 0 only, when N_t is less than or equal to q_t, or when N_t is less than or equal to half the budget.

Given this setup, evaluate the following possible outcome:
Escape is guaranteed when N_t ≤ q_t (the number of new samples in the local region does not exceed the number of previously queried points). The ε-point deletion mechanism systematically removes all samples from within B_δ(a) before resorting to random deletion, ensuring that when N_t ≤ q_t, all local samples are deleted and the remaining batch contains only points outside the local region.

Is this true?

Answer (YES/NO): YES